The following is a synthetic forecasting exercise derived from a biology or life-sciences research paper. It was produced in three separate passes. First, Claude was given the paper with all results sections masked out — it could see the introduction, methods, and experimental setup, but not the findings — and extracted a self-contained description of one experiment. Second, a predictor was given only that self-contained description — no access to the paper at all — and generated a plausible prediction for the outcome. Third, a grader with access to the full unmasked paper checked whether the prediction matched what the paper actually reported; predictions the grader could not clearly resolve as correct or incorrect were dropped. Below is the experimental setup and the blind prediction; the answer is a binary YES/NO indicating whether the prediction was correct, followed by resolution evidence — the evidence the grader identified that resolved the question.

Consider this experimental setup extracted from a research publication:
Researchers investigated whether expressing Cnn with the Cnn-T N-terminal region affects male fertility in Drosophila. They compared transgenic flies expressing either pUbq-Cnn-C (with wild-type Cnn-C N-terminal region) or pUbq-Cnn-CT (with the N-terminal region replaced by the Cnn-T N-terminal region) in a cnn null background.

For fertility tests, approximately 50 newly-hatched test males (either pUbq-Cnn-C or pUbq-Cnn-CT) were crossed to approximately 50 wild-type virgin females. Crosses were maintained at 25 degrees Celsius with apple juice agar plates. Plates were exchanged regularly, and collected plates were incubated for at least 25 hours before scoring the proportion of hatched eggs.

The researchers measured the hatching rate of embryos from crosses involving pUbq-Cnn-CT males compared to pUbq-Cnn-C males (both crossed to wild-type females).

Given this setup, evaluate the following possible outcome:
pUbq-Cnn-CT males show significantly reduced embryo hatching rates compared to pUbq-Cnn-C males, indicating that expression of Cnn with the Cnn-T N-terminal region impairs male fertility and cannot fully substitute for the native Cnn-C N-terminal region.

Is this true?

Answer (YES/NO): YES